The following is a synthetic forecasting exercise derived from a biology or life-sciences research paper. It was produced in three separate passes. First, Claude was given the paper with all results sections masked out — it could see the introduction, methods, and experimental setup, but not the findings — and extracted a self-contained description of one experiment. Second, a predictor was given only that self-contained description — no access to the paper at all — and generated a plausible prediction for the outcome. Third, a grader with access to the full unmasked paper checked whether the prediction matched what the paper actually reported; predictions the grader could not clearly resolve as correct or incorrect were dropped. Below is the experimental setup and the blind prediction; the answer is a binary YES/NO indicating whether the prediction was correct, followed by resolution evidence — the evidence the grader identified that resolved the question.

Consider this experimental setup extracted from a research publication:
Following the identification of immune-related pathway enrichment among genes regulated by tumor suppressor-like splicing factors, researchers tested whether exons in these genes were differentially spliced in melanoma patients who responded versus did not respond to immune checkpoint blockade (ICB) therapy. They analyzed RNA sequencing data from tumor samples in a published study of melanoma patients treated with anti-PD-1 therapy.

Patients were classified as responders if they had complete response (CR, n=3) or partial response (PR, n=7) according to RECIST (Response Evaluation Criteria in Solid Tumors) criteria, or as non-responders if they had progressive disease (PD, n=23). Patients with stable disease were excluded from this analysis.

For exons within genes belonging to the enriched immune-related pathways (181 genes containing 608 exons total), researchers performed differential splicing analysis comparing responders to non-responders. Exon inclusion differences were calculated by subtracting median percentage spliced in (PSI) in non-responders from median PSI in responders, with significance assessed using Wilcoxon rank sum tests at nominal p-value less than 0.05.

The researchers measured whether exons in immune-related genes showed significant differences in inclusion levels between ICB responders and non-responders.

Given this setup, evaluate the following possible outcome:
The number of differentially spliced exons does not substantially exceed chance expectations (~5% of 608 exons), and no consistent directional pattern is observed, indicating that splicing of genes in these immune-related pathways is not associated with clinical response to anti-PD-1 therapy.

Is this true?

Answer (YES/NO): NO